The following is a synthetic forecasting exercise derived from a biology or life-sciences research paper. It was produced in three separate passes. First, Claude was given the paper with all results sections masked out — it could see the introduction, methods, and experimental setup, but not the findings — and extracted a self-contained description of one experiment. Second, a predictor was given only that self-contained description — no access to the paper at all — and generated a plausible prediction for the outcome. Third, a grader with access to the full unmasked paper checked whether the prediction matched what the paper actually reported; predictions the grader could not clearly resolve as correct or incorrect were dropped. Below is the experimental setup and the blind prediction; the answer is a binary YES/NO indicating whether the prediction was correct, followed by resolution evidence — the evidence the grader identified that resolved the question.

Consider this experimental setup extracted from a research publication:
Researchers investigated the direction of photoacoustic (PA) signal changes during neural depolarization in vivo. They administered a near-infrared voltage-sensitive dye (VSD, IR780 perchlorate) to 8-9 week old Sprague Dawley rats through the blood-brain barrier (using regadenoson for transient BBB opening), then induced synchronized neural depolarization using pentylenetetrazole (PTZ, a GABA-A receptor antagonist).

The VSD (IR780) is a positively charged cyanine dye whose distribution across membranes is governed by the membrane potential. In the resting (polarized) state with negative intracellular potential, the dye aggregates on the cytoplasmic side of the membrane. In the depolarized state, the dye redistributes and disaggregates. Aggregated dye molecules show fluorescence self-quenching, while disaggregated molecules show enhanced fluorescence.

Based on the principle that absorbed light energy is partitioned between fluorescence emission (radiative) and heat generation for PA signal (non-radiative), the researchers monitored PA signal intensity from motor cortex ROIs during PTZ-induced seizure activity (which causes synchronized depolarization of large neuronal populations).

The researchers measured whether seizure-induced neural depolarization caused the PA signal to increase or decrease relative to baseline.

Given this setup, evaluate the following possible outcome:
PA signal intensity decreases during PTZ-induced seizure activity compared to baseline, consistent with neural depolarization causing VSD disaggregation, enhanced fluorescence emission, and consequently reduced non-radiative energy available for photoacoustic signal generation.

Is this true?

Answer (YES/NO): YES